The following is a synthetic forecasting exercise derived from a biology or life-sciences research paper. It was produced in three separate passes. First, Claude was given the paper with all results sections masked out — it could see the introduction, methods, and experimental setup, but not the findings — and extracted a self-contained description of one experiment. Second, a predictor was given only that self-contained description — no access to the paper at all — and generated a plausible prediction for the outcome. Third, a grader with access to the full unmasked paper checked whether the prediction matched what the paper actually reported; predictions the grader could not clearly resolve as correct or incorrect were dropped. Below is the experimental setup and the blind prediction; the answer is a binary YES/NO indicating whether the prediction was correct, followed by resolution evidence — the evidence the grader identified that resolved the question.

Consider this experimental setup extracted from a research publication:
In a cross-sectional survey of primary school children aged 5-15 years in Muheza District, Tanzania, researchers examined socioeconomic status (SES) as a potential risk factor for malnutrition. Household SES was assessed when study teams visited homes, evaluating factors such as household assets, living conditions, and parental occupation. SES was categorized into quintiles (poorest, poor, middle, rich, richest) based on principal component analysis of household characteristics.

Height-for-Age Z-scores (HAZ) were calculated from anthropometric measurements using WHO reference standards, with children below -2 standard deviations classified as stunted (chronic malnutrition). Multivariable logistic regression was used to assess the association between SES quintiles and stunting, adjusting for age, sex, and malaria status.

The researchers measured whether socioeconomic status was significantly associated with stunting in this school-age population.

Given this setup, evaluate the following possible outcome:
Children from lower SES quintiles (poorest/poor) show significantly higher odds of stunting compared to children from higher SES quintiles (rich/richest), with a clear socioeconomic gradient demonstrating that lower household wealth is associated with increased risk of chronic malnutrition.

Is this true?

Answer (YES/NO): NO